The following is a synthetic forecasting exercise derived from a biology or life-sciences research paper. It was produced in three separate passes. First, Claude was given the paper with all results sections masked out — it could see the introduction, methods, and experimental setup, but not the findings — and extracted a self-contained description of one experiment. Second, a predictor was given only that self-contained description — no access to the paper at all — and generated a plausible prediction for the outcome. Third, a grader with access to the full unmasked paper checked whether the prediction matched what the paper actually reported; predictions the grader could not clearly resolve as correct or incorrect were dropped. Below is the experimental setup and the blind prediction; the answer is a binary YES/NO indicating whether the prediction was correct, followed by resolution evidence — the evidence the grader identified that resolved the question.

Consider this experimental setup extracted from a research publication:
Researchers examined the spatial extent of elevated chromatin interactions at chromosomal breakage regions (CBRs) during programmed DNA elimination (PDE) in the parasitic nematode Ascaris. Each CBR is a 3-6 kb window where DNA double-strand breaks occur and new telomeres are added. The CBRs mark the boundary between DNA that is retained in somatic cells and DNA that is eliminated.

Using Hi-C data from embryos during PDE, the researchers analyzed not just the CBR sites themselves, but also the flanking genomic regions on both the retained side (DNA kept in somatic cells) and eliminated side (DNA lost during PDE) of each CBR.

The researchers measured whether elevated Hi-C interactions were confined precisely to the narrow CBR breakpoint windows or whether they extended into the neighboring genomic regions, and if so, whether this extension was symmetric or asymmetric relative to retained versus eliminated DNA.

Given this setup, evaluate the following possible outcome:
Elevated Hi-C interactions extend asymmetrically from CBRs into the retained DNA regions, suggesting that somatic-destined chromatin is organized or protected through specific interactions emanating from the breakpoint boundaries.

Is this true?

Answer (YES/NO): YES